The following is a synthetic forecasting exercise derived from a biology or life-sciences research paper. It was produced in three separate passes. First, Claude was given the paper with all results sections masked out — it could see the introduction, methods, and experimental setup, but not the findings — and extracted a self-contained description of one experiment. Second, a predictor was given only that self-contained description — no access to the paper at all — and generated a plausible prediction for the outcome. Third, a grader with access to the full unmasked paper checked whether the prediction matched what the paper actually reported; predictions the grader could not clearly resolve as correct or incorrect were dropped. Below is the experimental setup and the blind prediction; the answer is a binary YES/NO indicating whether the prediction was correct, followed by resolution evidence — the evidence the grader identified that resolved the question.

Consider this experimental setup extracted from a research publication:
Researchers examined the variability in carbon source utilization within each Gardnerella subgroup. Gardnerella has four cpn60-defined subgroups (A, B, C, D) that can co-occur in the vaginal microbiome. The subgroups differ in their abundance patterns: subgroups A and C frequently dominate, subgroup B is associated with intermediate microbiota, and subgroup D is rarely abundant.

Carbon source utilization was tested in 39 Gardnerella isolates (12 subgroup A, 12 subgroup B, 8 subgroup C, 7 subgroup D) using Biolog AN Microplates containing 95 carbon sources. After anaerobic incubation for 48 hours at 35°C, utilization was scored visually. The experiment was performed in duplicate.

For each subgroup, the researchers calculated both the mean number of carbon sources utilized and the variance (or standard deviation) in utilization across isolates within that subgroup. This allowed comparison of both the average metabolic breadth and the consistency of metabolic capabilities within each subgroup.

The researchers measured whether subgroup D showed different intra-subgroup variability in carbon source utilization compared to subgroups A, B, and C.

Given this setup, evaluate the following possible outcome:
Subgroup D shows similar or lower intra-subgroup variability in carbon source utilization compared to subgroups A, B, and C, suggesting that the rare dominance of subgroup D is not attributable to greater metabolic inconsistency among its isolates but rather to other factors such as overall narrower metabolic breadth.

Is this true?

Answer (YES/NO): NO